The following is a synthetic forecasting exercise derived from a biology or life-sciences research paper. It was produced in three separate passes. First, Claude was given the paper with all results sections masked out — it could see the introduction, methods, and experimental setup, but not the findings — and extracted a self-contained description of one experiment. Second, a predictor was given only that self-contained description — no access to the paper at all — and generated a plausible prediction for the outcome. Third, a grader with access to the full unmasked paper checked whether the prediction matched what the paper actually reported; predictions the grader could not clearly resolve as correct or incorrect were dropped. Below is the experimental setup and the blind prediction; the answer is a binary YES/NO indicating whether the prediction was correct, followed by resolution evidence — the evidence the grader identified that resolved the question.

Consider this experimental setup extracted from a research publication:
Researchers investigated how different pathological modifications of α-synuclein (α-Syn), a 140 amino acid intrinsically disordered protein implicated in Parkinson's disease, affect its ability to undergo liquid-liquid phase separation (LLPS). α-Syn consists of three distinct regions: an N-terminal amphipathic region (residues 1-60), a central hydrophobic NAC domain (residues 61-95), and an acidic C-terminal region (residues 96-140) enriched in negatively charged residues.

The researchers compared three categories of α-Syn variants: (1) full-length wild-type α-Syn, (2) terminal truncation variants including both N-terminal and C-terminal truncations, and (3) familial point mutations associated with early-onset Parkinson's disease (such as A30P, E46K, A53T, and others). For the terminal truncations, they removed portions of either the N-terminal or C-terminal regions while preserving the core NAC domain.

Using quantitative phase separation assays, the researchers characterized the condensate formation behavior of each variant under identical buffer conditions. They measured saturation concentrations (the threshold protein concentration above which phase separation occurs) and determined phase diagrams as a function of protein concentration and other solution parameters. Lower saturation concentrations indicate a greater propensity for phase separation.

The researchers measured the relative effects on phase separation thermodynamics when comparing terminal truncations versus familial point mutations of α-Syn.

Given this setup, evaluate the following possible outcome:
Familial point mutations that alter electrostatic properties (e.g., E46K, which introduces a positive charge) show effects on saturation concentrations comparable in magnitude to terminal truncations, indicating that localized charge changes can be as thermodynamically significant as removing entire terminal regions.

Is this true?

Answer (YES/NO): NO